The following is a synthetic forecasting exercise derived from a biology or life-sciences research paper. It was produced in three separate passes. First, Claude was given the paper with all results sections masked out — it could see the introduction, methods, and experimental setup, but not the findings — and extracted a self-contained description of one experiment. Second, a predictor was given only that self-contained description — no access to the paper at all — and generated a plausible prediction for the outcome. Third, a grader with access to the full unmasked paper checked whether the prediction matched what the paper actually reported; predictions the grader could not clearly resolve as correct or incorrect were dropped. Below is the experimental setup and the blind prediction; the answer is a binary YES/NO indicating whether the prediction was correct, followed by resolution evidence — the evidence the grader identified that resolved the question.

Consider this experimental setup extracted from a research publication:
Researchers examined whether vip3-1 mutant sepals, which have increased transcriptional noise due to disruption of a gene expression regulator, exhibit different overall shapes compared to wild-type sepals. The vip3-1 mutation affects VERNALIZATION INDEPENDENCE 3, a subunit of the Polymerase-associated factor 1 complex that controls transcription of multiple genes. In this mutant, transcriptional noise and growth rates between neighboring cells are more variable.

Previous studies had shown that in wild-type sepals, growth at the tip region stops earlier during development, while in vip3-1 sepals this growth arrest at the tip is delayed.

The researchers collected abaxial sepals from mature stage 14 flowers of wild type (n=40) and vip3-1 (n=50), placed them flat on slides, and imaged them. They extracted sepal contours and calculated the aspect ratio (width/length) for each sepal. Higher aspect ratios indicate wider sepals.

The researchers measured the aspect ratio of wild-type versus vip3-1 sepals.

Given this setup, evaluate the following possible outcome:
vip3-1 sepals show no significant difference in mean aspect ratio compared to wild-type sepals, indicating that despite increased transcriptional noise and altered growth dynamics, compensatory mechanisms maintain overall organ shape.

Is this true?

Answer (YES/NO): NO